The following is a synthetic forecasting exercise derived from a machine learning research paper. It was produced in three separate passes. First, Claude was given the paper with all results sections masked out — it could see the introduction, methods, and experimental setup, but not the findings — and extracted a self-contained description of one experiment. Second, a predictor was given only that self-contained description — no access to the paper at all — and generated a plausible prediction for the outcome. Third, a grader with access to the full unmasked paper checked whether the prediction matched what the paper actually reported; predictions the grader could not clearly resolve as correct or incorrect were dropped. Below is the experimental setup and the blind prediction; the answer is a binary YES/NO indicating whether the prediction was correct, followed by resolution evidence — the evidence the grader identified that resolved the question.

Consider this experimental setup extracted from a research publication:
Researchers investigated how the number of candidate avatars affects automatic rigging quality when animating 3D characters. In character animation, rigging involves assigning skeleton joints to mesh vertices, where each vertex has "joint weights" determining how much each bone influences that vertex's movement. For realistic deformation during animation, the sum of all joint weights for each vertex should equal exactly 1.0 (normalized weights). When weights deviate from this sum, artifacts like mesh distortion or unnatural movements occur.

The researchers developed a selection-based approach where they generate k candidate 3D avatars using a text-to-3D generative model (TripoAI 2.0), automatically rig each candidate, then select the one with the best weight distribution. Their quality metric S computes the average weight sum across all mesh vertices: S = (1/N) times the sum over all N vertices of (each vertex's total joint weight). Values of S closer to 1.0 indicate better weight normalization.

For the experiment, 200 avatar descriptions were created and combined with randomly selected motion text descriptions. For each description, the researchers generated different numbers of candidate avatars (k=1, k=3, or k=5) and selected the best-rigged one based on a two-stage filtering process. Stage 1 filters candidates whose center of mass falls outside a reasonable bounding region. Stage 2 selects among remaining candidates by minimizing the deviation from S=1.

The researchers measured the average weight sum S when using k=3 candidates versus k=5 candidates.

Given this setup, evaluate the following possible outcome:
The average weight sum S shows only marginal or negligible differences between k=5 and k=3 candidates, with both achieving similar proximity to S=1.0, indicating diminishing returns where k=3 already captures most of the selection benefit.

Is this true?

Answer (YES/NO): NO